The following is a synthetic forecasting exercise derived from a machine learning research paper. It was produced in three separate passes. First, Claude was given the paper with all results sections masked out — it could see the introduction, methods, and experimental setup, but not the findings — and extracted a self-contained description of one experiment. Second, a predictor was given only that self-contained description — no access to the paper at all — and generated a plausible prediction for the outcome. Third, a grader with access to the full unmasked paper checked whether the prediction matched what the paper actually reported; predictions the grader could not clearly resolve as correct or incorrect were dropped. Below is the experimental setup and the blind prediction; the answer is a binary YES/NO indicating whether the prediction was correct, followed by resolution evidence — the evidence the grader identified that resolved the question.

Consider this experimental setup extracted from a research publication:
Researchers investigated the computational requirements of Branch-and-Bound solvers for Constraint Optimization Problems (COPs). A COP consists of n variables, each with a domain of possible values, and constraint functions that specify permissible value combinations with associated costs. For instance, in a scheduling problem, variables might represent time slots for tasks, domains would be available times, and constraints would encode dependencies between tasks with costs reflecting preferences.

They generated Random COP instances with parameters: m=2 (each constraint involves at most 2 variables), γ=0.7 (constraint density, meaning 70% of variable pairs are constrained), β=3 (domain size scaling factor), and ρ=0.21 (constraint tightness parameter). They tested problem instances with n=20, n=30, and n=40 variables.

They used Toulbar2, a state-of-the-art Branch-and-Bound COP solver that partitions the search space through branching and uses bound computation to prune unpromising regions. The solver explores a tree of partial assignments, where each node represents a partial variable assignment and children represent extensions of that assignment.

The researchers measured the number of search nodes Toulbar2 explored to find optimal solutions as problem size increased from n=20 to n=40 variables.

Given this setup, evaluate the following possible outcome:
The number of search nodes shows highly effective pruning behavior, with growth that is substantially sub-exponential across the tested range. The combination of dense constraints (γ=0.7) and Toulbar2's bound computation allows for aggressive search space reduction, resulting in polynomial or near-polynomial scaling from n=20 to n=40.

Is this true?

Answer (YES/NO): NO